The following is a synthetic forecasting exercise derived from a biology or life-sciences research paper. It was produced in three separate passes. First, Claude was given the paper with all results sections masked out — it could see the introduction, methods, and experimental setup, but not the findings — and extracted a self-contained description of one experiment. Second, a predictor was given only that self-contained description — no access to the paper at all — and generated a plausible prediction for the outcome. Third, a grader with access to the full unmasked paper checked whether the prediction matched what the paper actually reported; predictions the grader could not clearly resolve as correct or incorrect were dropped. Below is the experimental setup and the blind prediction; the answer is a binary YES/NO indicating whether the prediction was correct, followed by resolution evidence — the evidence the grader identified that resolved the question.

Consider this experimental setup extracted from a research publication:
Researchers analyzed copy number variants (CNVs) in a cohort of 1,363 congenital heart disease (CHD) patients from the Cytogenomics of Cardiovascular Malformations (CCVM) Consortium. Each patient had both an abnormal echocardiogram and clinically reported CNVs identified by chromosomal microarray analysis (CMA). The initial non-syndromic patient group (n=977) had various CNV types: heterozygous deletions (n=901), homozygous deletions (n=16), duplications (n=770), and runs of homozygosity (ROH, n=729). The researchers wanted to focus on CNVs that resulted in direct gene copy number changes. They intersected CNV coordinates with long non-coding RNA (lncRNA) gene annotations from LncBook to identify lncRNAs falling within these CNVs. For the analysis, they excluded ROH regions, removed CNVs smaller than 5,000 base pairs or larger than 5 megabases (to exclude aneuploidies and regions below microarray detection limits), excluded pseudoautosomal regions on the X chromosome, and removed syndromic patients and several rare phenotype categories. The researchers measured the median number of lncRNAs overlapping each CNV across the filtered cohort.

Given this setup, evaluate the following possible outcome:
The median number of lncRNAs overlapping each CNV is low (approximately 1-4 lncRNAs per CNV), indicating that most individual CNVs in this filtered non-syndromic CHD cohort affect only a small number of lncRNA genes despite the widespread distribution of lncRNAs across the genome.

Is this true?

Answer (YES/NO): NO